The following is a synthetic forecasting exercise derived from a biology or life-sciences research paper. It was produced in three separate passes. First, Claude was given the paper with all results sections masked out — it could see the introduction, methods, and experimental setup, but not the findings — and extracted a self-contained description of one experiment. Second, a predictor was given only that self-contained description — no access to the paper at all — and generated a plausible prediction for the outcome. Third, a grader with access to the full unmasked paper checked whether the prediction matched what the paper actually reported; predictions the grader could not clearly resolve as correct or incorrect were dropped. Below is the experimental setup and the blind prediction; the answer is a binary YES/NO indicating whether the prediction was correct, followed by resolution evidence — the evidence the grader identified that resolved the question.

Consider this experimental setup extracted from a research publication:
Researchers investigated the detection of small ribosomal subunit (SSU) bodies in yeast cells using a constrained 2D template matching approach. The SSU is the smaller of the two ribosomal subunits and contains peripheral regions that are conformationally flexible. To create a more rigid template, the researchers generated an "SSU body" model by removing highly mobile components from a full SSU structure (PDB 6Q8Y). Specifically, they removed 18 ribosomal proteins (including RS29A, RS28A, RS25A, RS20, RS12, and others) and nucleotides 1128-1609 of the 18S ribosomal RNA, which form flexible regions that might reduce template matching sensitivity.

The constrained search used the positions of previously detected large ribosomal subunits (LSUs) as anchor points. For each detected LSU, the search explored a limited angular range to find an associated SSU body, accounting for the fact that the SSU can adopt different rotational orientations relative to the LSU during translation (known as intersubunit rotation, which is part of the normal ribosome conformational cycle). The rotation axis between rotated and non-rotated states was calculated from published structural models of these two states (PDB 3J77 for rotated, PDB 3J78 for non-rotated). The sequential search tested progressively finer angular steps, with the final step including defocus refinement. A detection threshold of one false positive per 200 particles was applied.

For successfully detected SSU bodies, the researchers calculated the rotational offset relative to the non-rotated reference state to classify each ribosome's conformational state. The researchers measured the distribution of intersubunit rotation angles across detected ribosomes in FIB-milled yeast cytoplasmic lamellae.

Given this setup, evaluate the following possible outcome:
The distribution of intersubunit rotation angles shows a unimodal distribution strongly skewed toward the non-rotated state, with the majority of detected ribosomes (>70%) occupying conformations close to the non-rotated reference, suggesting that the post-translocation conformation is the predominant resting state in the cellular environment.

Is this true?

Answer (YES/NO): NO